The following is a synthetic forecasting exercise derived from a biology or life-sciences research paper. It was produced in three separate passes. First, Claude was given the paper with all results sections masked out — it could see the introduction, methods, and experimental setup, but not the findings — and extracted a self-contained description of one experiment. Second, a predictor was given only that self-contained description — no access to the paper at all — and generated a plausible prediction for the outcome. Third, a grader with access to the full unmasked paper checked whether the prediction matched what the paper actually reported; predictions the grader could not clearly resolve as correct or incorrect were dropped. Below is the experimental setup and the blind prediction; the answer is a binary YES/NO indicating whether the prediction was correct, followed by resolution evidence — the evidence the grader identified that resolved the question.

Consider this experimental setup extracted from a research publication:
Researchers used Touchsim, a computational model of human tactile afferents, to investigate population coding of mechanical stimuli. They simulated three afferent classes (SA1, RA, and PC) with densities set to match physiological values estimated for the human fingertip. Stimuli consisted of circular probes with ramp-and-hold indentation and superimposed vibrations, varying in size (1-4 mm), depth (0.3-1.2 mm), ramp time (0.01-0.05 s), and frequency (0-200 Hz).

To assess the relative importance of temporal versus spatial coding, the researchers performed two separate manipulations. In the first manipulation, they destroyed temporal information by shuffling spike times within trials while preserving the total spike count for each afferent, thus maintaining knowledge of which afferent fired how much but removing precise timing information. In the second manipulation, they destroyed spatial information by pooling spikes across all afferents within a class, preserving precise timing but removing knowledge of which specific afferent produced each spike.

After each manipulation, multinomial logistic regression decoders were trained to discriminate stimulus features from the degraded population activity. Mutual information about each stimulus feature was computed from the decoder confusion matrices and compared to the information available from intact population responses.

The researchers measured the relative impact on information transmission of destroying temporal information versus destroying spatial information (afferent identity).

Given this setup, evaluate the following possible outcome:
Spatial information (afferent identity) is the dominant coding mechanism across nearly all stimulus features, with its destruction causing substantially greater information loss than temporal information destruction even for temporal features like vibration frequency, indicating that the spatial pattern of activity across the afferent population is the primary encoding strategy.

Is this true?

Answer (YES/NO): NO